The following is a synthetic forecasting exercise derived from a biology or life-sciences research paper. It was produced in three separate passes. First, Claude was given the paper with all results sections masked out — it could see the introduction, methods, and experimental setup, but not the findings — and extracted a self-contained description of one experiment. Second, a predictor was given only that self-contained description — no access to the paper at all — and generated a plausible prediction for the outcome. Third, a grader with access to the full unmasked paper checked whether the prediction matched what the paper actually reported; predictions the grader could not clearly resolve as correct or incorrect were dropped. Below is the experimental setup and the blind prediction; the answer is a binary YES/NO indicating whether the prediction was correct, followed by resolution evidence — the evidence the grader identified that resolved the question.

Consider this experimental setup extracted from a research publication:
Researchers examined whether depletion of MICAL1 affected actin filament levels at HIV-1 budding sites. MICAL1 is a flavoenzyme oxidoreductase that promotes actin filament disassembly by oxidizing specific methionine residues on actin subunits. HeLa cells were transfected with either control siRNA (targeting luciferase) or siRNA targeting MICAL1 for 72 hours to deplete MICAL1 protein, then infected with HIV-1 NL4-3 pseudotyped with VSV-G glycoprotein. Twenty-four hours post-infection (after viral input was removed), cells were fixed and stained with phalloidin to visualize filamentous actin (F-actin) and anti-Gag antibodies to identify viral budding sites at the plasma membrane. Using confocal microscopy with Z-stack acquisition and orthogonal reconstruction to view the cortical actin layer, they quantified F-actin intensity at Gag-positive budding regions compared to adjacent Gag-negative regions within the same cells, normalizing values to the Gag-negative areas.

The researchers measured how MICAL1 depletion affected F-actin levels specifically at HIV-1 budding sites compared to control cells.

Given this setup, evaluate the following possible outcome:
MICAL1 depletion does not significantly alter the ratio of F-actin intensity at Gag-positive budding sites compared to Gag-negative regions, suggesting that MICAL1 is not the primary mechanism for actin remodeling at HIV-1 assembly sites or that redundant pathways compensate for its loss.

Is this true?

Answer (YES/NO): NO